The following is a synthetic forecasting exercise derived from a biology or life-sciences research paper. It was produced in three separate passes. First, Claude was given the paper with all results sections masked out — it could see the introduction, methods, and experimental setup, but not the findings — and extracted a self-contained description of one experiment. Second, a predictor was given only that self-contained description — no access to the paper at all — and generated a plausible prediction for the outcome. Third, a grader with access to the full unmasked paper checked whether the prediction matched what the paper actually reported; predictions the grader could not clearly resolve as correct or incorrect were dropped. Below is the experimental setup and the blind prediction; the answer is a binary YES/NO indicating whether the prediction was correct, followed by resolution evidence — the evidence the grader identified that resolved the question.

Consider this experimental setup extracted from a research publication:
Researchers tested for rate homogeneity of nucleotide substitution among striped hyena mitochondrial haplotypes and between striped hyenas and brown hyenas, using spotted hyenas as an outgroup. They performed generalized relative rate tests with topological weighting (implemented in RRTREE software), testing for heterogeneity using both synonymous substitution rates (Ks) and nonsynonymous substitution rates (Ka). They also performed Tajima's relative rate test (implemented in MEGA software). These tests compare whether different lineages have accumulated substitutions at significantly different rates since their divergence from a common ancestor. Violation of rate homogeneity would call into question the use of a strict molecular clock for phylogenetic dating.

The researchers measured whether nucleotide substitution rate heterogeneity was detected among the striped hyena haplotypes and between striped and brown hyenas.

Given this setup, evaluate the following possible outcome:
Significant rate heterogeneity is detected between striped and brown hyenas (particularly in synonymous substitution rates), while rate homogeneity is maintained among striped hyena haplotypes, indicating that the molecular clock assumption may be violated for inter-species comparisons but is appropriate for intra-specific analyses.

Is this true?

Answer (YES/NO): NO